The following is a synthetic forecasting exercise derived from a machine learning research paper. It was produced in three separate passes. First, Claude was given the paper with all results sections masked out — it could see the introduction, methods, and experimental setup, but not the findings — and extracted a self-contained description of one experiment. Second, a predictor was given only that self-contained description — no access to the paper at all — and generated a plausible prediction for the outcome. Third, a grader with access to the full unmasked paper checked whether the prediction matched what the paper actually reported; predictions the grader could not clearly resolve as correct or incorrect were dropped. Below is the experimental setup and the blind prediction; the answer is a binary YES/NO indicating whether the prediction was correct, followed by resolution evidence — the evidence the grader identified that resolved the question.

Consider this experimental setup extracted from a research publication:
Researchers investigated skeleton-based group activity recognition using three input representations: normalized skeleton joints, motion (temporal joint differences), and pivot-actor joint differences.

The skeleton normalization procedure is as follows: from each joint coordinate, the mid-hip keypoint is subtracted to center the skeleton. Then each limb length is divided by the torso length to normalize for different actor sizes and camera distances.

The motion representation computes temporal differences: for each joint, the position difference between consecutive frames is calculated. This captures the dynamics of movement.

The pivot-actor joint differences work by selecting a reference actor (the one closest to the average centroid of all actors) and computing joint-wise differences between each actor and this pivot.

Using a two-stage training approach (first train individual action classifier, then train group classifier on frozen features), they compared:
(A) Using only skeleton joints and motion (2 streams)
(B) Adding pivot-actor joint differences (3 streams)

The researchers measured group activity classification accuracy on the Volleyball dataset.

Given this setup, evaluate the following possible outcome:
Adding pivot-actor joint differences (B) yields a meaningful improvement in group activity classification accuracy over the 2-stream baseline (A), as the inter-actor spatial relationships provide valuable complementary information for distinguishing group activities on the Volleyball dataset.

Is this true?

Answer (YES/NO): YES